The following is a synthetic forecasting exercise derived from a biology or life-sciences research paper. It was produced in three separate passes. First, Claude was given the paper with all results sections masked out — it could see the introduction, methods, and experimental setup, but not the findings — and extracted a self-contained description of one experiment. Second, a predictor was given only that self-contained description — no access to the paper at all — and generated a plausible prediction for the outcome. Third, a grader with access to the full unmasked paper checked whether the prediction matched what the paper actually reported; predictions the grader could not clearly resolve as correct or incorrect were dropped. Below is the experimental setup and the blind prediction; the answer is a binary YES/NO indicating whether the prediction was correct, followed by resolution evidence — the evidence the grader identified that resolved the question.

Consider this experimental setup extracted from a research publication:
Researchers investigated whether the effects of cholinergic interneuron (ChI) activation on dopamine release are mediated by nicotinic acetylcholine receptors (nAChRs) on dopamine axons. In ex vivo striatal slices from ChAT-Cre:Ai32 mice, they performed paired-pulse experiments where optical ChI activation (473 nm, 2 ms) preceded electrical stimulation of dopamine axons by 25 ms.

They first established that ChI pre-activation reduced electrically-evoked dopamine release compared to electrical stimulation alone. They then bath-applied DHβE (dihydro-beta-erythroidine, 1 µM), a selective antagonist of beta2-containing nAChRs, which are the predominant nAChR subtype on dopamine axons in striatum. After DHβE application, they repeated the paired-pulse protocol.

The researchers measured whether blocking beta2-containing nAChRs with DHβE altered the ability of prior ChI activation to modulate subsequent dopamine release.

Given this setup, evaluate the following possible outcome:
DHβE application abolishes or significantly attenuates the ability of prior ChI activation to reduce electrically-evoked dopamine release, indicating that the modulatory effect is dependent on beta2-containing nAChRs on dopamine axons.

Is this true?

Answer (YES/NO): YES